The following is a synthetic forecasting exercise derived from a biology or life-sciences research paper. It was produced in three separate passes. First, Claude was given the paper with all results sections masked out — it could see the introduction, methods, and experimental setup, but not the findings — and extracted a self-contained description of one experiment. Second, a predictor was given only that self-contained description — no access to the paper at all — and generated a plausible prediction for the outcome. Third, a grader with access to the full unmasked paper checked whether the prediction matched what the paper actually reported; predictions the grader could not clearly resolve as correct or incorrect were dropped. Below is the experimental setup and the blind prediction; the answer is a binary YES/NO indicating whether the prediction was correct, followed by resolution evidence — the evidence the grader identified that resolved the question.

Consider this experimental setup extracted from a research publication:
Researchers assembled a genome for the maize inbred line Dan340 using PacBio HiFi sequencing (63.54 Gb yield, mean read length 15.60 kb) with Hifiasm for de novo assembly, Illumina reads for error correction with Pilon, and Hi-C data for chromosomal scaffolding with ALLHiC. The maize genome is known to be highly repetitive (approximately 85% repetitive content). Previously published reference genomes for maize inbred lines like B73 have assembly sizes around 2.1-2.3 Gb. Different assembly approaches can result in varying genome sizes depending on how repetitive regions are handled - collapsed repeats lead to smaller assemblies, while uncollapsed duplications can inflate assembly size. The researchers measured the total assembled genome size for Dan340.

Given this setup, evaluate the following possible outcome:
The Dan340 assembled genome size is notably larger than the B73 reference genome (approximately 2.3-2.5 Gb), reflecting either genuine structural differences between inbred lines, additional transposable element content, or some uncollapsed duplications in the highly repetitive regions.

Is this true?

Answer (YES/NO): YES